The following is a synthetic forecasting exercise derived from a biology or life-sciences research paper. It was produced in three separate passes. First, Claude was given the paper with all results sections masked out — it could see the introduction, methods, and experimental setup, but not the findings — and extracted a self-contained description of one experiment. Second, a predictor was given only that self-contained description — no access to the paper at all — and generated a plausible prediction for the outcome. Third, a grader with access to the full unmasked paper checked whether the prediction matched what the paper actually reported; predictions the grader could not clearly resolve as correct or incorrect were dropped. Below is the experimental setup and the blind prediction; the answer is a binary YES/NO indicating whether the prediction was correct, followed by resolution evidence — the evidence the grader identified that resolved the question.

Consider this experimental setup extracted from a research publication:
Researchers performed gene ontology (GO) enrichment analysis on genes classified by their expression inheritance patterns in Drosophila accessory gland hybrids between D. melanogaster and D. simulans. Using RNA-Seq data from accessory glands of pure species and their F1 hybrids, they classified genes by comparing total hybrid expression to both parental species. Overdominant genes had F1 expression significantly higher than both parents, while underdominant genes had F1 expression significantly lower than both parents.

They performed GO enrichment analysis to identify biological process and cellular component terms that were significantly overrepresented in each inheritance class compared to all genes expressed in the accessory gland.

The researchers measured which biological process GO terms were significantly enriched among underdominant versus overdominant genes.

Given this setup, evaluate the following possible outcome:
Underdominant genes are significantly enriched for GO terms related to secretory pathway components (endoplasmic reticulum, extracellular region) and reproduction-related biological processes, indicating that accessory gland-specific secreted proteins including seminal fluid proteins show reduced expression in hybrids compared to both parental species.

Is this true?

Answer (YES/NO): NO